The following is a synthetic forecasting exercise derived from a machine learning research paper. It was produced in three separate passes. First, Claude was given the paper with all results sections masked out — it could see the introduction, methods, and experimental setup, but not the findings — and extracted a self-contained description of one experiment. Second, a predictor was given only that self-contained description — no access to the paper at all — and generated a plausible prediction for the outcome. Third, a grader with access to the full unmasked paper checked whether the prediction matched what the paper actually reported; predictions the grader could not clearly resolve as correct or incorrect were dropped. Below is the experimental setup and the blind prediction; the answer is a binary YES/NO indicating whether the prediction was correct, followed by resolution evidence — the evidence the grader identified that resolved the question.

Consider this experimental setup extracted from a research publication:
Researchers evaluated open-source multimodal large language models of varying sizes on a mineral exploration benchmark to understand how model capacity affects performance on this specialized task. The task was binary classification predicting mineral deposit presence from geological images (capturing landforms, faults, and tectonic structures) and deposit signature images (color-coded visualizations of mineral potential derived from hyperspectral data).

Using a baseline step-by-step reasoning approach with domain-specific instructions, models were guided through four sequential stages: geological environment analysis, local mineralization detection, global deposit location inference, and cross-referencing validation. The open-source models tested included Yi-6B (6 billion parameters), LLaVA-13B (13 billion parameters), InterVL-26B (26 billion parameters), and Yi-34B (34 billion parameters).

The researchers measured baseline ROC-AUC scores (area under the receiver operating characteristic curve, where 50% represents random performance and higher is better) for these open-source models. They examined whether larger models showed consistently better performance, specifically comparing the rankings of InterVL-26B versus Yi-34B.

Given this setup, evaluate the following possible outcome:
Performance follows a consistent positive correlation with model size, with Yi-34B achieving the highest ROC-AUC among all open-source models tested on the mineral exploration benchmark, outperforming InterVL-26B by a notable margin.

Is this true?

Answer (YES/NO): NO